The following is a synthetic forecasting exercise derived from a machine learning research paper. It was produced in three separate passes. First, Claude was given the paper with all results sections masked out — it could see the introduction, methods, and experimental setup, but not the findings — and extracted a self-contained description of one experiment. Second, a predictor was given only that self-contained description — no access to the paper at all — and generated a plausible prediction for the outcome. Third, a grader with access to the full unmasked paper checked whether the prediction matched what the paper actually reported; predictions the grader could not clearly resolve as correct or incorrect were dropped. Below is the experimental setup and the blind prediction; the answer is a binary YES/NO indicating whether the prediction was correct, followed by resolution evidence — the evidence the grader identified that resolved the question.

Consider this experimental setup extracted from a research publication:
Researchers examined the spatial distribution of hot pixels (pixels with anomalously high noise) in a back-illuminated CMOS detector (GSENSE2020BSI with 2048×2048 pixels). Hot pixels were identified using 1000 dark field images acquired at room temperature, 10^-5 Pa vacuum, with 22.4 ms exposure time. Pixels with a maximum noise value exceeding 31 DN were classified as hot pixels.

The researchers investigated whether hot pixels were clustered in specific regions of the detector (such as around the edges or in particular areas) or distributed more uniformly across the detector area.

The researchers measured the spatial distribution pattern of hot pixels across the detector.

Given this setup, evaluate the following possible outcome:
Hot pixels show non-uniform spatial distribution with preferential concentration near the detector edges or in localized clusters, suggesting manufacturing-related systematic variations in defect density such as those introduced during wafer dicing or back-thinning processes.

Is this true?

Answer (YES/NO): NO